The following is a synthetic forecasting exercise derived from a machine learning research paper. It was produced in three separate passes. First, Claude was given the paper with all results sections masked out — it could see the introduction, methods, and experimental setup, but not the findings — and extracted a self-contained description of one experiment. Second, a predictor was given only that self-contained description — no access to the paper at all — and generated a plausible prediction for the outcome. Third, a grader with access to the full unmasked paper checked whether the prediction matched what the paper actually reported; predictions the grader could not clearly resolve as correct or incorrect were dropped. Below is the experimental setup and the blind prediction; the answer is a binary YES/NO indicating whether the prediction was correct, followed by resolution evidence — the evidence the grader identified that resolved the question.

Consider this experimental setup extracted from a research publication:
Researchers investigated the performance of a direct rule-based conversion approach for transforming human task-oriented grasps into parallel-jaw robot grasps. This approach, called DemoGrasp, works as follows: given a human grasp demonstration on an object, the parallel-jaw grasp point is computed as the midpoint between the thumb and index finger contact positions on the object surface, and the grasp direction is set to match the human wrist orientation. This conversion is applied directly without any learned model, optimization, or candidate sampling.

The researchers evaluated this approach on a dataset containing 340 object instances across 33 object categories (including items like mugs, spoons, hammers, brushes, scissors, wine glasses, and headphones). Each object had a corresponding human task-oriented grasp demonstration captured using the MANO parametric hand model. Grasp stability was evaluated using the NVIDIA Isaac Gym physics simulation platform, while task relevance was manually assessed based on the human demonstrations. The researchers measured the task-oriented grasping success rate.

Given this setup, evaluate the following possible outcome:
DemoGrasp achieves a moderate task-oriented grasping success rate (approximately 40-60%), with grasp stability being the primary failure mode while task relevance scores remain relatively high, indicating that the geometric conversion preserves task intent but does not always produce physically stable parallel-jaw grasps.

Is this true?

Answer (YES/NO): NO